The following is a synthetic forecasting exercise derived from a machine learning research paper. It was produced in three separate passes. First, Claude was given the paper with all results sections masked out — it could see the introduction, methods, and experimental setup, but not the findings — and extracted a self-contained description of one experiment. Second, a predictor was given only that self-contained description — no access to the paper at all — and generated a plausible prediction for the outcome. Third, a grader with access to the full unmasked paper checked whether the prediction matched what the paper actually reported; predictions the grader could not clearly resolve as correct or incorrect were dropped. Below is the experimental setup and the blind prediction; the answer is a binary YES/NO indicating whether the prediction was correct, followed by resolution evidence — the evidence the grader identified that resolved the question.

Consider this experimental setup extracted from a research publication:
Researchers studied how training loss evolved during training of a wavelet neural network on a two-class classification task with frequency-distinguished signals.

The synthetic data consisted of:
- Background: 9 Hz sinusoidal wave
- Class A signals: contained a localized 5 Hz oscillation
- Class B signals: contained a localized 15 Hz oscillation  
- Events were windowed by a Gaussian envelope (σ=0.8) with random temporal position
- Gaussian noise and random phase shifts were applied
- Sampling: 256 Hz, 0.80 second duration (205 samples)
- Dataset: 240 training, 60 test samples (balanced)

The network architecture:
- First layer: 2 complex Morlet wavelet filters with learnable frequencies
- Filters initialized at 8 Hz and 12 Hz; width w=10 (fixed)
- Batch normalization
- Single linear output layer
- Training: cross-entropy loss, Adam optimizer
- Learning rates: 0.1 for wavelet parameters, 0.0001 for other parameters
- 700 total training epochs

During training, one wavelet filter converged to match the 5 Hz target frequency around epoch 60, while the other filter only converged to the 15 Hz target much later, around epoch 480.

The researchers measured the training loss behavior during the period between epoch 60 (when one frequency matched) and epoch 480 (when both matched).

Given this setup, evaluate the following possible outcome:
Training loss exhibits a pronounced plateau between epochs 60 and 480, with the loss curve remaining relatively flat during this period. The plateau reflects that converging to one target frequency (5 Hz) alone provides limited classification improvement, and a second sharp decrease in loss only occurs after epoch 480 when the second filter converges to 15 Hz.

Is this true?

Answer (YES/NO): NO